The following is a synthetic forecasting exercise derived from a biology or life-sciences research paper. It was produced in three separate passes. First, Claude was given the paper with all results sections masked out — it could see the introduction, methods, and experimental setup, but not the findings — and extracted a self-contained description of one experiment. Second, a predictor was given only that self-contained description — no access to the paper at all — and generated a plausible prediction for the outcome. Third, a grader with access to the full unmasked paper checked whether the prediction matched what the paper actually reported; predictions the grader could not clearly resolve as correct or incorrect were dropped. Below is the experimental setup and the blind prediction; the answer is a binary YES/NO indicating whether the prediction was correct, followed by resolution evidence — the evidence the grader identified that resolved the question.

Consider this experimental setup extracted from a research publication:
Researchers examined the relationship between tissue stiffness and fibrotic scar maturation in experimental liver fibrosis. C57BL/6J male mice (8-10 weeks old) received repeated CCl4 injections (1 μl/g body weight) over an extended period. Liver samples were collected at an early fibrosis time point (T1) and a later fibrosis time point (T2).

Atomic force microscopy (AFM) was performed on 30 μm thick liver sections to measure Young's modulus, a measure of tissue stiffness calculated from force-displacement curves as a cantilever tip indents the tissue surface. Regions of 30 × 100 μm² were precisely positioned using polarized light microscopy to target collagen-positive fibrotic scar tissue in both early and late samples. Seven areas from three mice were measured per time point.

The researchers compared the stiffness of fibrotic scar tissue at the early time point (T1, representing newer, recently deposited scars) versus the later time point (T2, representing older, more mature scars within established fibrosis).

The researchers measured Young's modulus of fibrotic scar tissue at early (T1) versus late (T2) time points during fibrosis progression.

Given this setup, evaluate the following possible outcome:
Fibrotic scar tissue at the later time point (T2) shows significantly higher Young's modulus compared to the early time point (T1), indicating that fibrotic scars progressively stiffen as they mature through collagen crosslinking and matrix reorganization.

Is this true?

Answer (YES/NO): YES